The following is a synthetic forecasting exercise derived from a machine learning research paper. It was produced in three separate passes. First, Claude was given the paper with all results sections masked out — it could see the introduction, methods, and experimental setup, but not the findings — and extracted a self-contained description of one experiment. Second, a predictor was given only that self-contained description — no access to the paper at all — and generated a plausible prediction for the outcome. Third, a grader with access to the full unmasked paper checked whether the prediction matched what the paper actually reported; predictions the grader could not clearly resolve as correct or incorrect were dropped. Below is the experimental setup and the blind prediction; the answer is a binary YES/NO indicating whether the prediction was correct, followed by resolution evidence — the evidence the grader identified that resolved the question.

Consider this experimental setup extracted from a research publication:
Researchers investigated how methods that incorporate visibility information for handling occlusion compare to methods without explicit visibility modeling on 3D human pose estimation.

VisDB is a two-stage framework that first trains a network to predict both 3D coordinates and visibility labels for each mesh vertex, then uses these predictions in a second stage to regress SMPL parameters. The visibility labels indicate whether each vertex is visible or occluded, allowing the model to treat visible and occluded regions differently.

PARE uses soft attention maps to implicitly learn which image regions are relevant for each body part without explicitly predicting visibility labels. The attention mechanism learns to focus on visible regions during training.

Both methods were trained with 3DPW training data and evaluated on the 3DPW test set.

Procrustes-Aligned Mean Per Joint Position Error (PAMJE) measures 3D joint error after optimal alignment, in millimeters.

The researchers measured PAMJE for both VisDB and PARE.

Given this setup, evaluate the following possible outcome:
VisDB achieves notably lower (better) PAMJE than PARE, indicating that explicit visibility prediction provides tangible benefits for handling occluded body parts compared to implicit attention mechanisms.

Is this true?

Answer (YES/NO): YES